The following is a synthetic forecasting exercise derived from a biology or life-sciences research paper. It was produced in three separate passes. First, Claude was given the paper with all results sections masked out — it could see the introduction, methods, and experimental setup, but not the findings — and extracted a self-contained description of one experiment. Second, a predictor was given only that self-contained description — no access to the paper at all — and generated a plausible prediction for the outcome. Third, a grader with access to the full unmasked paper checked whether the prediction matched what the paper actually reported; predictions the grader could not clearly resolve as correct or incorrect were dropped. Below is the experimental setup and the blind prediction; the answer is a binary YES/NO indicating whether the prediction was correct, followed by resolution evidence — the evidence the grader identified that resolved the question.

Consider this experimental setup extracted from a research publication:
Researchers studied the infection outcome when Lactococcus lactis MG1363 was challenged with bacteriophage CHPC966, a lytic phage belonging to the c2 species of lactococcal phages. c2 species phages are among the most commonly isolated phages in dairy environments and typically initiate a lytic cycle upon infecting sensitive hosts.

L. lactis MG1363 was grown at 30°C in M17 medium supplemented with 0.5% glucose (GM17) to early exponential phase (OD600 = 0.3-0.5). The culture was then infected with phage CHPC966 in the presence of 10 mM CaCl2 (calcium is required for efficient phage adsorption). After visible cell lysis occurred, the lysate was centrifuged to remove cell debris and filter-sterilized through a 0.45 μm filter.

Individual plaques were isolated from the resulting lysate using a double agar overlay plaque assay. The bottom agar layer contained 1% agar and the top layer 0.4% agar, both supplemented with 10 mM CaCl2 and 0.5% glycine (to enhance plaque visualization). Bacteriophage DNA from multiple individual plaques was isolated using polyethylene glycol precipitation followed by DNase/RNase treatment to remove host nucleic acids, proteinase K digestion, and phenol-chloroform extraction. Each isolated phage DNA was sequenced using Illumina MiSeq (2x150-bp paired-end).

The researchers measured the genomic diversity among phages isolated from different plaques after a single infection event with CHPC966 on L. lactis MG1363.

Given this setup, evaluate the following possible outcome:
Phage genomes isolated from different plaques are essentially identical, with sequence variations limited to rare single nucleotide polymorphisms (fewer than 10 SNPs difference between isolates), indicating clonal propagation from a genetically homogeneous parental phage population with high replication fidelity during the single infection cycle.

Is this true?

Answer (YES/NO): NO